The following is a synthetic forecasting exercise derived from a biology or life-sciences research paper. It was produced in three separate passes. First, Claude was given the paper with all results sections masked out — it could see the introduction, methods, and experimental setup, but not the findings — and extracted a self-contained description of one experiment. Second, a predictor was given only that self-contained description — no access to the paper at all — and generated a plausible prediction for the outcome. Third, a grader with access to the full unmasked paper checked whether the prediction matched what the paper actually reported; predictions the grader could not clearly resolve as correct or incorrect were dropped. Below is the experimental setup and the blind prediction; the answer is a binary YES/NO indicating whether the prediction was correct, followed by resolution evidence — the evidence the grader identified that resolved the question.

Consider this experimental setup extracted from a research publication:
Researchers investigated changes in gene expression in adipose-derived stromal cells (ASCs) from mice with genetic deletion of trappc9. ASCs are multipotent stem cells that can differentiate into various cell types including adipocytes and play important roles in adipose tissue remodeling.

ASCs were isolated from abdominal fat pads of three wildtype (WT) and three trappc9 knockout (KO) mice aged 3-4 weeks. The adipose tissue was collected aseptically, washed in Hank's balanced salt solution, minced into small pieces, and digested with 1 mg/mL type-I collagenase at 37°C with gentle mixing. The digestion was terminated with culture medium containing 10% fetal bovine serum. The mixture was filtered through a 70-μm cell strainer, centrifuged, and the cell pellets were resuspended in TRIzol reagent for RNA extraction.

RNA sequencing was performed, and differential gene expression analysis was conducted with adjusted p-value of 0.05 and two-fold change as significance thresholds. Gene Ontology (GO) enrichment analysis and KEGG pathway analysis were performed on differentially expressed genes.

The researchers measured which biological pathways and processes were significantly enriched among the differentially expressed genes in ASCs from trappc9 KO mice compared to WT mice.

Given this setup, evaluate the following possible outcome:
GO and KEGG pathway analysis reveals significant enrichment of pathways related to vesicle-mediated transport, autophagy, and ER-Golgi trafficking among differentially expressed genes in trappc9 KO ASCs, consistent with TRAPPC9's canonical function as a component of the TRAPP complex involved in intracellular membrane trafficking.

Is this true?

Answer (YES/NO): NO